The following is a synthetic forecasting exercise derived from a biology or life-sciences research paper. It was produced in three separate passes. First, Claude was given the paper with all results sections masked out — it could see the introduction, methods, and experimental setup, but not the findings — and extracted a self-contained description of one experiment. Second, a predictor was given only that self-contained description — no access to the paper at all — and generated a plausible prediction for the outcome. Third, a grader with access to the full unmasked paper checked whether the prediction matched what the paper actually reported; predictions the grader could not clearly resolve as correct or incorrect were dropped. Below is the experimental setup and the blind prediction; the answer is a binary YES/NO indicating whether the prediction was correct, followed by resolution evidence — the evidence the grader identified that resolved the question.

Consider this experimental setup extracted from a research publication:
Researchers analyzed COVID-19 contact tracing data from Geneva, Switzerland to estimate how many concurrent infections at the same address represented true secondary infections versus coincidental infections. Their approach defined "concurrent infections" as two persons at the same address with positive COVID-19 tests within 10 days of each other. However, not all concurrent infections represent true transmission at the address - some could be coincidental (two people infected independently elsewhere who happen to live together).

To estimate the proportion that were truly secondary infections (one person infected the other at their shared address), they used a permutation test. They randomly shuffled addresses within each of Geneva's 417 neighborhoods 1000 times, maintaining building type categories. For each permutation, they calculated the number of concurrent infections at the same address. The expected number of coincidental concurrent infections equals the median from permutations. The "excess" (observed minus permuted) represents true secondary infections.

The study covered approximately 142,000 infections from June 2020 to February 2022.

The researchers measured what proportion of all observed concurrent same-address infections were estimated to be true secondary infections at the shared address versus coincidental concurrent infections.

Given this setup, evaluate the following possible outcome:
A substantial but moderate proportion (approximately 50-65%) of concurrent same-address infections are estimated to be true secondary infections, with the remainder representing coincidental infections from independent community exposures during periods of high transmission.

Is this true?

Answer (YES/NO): NO